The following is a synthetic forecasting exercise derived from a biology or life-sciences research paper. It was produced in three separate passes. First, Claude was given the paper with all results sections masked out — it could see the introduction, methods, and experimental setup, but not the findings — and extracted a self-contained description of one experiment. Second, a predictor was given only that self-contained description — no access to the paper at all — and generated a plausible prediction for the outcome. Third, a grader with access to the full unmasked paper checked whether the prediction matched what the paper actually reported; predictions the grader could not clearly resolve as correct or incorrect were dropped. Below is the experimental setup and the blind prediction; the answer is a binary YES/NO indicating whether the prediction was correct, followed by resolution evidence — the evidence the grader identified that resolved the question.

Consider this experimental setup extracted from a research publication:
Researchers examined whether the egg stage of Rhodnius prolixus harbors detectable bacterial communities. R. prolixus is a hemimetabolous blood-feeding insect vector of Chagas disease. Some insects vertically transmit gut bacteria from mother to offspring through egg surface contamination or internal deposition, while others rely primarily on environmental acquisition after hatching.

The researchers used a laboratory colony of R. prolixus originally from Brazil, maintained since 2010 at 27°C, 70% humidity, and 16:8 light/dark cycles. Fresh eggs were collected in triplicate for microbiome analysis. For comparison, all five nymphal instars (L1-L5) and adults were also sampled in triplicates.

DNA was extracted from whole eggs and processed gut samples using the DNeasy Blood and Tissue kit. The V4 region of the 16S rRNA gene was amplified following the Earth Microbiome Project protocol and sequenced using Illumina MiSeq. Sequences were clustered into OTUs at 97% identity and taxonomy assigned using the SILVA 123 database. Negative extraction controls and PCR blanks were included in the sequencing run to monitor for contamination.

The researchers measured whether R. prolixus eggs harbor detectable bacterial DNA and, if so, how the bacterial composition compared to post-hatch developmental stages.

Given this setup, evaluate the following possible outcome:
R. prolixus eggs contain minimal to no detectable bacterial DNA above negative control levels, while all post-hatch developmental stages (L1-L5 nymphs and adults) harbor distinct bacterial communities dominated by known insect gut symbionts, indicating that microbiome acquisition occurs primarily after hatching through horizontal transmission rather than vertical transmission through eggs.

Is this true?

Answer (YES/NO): NO